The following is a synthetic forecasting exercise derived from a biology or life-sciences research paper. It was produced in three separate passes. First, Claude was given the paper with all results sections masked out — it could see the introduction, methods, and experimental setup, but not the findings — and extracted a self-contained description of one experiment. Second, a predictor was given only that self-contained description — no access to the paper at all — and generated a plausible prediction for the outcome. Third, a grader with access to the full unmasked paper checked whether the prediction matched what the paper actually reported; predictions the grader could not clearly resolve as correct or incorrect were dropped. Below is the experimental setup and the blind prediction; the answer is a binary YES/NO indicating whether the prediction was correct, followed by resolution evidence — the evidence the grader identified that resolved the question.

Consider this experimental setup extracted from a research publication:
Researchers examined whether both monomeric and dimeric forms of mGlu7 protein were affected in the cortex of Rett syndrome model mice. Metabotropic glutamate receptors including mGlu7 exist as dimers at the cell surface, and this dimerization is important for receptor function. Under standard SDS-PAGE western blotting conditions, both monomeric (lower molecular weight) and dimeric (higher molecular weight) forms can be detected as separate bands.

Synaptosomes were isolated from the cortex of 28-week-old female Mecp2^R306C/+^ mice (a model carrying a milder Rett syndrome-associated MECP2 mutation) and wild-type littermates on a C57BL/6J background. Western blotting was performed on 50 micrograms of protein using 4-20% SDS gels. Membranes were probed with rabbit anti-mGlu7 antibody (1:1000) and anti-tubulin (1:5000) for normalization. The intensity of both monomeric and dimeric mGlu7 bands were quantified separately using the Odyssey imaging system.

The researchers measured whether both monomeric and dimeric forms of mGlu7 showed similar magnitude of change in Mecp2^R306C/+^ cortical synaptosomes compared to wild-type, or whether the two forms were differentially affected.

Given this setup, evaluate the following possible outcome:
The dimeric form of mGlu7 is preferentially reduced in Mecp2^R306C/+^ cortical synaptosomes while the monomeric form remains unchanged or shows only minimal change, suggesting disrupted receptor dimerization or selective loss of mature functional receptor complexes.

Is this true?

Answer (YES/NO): NO